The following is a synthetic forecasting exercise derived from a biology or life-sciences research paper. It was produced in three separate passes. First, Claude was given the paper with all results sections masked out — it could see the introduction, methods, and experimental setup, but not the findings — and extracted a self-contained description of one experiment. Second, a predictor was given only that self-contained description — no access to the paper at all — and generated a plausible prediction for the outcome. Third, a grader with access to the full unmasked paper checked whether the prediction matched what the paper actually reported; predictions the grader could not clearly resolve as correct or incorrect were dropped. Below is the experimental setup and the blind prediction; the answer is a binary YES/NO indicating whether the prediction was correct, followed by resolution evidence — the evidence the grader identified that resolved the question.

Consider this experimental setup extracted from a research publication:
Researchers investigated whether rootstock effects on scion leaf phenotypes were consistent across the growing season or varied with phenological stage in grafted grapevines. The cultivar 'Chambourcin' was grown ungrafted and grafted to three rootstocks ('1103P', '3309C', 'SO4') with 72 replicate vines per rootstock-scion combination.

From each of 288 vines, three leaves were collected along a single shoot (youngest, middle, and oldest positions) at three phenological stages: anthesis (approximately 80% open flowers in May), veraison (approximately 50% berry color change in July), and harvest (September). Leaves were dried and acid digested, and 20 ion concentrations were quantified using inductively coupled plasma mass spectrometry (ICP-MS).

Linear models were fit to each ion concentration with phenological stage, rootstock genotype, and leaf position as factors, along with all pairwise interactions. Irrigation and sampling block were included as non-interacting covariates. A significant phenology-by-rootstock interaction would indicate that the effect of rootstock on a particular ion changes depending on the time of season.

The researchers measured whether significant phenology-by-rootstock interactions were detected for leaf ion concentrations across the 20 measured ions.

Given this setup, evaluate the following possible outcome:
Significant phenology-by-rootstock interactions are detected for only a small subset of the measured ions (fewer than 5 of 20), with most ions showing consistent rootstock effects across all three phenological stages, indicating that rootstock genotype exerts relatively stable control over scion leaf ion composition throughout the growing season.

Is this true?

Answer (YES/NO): NO